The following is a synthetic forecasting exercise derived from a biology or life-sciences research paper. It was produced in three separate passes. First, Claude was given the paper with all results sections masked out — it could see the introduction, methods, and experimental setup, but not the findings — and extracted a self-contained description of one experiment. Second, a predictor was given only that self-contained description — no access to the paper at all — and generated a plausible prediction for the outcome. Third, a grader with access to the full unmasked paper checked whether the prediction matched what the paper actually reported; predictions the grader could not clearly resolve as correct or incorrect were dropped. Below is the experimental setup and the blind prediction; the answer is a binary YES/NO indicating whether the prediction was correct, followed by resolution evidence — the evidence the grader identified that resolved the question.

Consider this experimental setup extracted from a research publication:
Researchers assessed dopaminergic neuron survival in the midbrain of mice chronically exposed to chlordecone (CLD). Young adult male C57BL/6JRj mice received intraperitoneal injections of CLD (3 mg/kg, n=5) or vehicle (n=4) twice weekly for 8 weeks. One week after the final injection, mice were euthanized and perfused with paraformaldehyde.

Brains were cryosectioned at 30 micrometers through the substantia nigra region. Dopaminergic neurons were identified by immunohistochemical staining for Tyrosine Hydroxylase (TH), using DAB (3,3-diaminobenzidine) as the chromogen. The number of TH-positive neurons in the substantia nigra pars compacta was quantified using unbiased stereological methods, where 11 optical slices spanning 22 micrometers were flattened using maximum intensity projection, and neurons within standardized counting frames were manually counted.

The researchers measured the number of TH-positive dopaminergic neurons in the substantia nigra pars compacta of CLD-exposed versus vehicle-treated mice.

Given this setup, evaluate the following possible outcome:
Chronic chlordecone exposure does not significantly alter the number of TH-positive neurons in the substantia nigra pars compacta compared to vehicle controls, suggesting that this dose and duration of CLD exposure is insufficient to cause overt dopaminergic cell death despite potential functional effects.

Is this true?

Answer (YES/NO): YES